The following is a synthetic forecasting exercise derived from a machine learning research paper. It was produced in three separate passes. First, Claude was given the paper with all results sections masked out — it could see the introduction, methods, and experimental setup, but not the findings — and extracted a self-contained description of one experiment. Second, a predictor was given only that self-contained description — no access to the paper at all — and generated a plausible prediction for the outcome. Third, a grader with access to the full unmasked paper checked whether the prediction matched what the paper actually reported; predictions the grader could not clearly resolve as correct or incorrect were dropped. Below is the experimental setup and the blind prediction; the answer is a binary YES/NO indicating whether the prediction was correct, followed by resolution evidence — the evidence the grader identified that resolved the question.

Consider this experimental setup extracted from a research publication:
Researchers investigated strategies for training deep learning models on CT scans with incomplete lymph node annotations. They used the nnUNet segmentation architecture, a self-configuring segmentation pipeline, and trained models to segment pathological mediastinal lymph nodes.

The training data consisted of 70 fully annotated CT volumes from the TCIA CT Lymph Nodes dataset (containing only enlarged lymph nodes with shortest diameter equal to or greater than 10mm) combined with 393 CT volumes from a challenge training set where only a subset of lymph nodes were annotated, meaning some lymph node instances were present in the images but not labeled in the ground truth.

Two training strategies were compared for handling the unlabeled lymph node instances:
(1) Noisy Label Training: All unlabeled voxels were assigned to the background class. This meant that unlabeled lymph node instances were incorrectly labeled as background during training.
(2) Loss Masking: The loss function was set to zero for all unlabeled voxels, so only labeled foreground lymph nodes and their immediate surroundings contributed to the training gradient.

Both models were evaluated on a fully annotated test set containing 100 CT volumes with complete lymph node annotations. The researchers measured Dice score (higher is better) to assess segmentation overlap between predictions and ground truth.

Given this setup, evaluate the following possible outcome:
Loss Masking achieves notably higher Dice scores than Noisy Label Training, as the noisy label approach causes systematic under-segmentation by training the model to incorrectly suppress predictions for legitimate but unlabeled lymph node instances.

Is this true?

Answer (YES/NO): YES